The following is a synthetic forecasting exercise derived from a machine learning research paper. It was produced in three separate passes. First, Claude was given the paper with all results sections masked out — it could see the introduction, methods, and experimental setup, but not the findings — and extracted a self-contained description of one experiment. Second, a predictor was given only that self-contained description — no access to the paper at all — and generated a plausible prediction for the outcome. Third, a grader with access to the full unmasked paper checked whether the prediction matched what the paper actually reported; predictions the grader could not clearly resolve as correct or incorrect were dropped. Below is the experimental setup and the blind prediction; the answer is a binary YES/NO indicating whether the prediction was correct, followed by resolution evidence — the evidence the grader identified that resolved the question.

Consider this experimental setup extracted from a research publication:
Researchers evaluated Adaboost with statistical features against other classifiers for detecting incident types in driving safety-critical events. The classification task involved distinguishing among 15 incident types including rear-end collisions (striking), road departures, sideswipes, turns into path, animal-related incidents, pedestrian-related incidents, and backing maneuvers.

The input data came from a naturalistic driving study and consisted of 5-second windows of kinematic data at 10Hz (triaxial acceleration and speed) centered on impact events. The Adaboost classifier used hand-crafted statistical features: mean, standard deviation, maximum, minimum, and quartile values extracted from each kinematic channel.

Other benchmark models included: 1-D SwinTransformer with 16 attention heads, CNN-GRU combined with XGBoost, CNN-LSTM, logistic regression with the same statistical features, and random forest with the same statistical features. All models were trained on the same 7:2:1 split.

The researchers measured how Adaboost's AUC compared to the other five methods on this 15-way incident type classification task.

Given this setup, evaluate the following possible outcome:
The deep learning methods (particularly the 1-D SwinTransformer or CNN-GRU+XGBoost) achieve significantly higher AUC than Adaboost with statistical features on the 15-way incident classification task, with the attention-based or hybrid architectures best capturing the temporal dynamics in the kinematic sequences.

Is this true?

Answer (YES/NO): NO